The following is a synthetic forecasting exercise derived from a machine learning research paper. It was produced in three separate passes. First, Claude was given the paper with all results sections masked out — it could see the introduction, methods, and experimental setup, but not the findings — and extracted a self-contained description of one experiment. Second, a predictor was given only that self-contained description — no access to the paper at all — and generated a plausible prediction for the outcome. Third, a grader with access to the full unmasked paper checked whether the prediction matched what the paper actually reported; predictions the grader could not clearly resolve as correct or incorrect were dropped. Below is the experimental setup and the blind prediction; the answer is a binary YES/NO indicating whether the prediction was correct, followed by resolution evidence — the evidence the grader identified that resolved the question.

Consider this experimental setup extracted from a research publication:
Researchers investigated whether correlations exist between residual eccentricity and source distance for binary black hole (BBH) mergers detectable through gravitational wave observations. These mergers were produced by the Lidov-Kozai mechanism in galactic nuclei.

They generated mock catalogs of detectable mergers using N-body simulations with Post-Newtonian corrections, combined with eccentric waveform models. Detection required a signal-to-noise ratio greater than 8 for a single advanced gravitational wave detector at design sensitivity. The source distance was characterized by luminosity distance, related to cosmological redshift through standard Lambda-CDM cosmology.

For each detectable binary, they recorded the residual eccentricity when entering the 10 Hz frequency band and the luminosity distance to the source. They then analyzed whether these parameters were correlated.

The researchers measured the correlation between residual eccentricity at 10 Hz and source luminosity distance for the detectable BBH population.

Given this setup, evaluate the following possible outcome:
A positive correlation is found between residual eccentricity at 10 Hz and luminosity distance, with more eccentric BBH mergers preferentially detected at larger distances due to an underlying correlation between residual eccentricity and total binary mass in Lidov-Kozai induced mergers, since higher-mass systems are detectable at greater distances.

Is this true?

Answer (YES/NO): NO